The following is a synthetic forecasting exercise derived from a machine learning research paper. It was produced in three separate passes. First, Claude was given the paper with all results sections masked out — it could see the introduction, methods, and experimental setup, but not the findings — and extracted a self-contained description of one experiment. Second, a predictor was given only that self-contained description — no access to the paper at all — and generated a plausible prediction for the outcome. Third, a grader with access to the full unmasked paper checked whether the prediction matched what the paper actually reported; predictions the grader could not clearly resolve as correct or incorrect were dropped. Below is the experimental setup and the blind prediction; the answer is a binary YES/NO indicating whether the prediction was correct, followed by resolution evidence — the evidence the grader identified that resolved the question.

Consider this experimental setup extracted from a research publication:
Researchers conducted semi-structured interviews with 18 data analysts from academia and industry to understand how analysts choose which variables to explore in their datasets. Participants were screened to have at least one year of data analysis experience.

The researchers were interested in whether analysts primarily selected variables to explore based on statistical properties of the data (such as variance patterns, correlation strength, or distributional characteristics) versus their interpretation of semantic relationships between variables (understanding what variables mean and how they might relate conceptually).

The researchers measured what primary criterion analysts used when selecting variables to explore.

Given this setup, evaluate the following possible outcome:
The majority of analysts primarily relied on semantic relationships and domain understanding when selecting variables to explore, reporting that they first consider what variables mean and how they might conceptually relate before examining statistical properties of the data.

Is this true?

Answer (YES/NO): YES